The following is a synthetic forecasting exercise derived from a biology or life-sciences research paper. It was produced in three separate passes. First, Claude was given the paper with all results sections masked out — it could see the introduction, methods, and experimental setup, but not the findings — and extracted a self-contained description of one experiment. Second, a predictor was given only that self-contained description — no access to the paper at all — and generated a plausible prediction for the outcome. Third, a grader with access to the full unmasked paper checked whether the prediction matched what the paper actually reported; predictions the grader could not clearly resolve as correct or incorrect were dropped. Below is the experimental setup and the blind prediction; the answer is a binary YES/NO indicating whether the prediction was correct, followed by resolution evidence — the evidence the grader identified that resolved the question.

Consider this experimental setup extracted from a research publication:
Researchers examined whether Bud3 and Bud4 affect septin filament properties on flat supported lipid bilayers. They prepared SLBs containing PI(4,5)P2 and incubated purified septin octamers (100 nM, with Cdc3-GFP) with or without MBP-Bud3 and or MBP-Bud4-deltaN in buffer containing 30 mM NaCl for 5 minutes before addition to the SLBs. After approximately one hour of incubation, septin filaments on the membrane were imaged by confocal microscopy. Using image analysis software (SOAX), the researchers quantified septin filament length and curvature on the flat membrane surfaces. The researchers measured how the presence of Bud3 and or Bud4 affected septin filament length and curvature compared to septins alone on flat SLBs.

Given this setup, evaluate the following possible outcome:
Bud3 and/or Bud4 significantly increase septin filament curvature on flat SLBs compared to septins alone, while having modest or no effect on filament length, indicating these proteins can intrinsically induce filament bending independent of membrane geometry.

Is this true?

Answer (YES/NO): NO